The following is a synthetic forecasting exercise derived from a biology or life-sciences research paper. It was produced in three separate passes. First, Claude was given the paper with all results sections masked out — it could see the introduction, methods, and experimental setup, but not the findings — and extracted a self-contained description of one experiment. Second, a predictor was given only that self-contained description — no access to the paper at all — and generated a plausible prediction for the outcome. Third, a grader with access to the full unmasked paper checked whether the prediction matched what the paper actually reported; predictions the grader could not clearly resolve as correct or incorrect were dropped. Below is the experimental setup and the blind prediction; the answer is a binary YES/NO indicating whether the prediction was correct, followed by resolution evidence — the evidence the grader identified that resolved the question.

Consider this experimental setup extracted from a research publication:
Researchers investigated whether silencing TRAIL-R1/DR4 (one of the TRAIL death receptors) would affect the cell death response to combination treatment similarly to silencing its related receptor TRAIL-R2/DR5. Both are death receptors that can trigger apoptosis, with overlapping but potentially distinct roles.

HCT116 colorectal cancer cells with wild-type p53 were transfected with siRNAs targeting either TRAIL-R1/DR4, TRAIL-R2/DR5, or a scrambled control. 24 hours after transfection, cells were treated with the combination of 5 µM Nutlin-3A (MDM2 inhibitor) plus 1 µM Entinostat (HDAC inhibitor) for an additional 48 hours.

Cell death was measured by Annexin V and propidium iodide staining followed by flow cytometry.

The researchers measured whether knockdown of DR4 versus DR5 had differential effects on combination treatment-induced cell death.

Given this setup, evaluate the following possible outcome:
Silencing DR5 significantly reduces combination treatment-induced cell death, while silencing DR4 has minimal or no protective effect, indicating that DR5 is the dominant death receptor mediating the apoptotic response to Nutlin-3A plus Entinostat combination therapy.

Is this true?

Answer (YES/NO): YES